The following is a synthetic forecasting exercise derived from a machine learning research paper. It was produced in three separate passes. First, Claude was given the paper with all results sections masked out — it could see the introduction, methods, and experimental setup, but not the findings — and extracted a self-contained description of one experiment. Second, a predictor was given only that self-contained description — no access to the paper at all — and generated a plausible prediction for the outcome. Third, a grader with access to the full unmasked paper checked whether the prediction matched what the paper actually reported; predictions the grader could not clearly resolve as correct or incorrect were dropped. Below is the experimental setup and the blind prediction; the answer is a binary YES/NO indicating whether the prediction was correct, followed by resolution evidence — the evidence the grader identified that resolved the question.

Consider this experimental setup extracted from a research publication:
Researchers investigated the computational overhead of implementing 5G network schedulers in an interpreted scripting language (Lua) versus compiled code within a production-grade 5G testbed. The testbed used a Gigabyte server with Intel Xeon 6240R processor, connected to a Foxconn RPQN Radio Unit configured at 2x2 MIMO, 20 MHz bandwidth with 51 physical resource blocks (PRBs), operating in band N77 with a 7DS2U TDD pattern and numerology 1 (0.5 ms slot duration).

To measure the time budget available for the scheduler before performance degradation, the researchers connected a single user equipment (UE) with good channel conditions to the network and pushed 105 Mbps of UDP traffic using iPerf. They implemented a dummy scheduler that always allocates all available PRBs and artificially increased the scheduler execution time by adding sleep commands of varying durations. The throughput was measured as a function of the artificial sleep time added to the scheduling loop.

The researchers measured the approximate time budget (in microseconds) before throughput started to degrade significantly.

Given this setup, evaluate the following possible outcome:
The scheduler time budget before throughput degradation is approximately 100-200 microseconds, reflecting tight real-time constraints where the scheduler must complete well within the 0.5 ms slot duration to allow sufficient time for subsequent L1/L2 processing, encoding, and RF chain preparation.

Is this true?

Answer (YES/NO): NO